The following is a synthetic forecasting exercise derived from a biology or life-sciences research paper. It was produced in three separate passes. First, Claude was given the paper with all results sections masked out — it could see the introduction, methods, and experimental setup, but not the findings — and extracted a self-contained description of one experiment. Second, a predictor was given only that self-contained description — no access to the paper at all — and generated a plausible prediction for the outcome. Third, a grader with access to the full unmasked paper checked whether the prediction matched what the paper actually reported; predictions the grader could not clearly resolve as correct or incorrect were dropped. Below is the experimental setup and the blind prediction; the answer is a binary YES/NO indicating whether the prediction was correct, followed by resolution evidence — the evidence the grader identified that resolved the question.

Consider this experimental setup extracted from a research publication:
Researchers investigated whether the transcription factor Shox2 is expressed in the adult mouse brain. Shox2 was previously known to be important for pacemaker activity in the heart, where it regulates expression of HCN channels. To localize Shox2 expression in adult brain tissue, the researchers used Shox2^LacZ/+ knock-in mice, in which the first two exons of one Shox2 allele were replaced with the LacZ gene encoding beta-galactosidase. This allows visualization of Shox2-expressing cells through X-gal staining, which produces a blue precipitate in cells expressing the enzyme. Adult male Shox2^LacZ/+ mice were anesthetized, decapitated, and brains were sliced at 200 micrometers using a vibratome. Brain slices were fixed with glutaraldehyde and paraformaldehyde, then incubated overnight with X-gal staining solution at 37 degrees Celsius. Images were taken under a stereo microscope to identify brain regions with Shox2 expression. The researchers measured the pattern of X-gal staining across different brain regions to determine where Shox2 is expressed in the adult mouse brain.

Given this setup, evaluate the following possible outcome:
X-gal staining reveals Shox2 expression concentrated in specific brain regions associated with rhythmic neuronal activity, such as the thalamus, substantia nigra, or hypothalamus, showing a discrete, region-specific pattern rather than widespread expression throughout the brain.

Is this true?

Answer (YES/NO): NO